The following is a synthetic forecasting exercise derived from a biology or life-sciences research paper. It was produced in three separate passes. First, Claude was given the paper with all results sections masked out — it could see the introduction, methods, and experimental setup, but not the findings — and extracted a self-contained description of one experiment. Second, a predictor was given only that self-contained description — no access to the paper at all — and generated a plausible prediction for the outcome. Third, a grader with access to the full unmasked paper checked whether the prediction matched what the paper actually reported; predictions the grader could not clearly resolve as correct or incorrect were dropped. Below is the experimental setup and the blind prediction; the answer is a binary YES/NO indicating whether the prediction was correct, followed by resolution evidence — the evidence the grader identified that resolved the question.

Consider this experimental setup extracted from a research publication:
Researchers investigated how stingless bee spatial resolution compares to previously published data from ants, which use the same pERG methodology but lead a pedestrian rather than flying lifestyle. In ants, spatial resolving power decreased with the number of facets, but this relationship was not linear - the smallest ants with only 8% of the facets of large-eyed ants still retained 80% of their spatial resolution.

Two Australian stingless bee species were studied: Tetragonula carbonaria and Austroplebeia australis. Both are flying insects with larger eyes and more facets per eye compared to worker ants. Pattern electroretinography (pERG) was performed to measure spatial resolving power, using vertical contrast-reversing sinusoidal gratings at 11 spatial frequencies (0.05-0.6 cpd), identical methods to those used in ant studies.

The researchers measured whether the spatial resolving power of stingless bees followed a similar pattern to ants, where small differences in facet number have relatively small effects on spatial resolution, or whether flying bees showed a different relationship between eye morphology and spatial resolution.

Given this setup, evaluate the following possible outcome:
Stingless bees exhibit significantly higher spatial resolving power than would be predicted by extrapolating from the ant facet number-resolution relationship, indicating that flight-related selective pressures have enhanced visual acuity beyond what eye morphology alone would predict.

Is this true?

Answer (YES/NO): NO